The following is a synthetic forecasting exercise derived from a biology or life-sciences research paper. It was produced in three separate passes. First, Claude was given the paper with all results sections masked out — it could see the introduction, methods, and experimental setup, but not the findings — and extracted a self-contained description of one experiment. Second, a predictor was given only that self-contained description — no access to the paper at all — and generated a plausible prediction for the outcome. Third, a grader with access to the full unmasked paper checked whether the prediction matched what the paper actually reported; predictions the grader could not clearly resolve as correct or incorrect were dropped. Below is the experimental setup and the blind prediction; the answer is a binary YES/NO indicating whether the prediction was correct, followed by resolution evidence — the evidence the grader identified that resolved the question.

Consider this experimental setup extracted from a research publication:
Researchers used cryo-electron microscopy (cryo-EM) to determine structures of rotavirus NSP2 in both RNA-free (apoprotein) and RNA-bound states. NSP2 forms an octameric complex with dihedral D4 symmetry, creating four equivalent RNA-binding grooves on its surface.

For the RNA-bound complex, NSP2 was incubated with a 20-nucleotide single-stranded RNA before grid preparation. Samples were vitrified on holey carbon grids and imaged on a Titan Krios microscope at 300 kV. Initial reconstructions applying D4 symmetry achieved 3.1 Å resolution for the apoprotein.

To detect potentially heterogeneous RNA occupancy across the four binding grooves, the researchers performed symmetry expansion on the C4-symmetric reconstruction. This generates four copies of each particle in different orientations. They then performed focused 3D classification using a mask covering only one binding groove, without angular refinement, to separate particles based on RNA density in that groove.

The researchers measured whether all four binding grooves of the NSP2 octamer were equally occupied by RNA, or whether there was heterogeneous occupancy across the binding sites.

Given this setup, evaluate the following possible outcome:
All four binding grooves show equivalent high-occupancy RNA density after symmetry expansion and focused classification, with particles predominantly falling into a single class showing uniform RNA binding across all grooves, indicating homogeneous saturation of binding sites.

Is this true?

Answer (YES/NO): NO